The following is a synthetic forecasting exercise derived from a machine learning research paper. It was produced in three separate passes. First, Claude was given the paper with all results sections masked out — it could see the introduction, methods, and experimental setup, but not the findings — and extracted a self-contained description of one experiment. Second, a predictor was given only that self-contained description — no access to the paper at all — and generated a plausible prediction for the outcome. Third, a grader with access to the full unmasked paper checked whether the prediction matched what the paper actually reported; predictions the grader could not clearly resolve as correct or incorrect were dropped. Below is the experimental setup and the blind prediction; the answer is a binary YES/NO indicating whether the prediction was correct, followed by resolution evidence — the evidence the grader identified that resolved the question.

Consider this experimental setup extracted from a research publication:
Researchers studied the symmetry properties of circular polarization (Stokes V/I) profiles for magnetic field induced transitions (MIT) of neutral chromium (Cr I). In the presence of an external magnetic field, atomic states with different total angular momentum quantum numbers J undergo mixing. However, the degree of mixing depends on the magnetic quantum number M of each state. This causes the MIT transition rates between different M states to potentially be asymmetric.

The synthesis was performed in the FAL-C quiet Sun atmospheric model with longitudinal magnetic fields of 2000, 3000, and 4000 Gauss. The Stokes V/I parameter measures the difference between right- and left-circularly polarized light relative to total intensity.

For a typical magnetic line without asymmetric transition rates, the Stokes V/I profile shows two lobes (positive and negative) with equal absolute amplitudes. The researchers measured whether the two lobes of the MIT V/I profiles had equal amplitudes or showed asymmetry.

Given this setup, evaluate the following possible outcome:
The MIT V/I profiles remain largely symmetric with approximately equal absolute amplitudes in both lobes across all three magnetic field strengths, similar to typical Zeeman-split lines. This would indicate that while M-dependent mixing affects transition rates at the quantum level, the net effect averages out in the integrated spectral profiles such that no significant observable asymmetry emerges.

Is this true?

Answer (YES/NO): NO